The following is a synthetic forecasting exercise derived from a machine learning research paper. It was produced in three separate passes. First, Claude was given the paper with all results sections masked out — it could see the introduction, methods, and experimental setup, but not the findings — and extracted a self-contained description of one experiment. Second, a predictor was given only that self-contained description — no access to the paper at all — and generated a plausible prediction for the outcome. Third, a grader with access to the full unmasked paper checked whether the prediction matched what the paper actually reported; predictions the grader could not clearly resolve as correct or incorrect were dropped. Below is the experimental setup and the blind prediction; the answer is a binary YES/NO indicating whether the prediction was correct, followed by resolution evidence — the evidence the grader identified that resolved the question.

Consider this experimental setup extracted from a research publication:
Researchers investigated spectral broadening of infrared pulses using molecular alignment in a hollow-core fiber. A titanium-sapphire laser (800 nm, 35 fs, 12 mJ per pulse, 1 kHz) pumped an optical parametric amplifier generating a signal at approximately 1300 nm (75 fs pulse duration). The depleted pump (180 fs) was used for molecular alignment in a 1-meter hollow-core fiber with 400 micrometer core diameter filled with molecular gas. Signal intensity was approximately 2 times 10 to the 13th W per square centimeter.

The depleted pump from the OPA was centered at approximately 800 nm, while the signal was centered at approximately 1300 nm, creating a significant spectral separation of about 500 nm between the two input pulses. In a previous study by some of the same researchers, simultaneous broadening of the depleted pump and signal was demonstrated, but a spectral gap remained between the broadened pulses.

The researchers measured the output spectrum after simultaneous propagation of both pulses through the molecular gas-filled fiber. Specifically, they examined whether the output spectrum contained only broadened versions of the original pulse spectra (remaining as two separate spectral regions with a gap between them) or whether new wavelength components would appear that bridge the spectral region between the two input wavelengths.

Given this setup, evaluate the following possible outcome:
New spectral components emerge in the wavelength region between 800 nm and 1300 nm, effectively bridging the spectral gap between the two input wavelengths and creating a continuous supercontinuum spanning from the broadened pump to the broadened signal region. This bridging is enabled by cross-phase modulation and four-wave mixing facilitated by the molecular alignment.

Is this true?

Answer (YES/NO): NO